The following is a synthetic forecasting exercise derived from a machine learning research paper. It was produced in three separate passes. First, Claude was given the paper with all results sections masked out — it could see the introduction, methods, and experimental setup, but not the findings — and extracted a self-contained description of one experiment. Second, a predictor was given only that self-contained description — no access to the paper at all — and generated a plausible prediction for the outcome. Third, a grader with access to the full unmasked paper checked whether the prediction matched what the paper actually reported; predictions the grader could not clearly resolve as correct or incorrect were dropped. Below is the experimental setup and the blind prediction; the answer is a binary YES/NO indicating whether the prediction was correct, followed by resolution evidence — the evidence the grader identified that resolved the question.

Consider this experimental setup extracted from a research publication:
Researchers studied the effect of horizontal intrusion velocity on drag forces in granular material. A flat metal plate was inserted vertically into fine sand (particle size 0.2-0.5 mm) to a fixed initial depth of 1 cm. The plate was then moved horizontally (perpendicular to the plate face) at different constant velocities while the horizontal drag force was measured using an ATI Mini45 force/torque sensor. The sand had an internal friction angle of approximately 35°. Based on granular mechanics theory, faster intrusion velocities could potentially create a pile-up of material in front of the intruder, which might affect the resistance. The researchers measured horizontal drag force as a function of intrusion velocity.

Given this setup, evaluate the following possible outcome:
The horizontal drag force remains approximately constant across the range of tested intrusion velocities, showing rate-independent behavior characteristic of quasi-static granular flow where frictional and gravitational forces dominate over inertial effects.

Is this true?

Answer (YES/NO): NO